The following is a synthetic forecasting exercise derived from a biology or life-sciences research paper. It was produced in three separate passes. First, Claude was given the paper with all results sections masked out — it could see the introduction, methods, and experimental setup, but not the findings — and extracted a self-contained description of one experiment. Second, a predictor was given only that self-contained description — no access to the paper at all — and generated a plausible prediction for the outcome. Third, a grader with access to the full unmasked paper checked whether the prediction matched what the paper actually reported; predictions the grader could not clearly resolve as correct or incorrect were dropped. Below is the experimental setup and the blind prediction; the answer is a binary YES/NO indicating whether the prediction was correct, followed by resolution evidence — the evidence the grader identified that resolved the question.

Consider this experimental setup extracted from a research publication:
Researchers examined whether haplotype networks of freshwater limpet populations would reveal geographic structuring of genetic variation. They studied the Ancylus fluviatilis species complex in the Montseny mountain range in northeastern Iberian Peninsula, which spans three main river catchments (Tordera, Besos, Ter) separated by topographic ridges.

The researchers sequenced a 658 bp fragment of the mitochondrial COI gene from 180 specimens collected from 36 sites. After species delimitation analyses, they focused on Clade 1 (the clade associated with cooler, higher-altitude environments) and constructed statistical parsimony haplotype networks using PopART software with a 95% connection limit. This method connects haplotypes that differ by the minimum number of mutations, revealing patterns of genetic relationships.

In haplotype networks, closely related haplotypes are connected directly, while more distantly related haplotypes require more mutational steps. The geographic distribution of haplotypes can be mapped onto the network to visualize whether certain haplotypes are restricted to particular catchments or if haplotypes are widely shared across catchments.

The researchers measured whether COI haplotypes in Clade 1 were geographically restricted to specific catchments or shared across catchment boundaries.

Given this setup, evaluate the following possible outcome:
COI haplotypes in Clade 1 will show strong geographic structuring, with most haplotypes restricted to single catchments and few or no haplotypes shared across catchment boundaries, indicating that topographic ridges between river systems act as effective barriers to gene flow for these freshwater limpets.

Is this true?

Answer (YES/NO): NO